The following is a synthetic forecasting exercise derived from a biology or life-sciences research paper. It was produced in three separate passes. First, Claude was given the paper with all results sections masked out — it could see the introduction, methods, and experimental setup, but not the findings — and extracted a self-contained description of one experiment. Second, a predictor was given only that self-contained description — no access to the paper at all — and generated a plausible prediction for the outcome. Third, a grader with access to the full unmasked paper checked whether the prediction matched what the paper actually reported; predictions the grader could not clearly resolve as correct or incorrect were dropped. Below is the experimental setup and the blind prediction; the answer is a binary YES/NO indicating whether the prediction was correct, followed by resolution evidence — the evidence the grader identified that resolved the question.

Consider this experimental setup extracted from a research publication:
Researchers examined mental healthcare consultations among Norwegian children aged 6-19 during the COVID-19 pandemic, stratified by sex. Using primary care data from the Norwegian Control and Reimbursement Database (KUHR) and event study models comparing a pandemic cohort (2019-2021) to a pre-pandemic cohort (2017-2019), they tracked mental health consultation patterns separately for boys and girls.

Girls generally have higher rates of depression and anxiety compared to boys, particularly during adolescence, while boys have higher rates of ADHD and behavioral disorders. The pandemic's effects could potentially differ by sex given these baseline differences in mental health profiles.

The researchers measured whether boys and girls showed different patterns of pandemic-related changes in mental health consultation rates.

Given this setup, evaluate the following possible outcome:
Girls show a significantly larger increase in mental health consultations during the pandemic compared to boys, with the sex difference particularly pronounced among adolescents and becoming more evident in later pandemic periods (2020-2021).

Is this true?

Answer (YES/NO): YES